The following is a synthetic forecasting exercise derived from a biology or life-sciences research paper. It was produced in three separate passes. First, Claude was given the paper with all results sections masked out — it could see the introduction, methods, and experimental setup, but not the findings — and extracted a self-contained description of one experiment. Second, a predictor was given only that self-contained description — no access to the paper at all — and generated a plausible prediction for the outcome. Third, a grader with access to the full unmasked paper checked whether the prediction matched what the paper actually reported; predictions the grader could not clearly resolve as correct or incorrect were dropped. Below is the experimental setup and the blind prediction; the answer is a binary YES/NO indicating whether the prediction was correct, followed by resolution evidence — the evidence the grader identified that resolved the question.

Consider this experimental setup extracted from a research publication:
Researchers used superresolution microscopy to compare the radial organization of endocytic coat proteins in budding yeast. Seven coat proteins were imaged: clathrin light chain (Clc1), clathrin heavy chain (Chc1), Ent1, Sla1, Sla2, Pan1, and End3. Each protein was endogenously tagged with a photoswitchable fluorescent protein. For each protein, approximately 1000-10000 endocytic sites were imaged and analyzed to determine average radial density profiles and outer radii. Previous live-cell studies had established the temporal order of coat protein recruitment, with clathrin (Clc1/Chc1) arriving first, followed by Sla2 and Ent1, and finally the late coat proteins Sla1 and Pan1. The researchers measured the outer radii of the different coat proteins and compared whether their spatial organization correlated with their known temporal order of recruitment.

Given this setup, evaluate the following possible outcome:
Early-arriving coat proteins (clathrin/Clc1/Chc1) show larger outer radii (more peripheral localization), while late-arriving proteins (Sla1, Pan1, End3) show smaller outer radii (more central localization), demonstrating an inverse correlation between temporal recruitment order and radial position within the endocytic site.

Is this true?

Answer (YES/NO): NO